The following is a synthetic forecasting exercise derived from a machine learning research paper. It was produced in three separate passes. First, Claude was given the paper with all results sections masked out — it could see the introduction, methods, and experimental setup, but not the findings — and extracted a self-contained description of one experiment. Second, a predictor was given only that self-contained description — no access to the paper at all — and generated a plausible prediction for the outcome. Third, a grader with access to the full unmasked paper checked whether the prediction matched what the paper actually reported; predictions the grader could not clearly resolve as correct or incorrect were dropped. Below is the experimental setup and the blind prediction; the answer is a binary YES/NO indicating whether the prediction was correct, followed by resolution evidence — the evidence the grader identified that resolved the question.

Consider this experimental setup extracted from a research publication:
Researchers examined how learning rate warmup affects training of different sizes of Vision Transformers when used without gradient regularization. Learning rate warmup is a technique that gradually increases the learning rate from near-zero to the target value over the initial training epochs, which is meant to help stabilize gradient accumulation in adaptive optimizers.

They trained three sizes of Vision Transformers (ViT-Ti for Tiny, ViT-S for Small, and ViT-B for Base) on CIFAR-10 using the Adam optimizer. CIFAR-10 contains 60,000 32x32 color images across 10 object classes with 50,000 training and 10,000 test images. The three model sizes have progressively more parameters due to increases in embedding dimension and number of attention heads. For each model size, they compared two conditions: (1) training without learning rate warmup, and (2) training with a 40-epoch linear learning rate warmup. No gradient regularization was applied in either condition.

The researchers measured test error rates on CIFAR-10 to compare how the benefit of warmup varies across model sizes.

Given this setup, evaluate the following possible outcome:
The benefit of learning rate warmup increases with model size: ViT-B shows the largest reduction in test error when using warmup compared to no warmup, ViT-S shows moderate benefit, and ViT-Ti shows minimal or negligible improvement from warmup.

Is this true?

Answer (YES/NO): YES